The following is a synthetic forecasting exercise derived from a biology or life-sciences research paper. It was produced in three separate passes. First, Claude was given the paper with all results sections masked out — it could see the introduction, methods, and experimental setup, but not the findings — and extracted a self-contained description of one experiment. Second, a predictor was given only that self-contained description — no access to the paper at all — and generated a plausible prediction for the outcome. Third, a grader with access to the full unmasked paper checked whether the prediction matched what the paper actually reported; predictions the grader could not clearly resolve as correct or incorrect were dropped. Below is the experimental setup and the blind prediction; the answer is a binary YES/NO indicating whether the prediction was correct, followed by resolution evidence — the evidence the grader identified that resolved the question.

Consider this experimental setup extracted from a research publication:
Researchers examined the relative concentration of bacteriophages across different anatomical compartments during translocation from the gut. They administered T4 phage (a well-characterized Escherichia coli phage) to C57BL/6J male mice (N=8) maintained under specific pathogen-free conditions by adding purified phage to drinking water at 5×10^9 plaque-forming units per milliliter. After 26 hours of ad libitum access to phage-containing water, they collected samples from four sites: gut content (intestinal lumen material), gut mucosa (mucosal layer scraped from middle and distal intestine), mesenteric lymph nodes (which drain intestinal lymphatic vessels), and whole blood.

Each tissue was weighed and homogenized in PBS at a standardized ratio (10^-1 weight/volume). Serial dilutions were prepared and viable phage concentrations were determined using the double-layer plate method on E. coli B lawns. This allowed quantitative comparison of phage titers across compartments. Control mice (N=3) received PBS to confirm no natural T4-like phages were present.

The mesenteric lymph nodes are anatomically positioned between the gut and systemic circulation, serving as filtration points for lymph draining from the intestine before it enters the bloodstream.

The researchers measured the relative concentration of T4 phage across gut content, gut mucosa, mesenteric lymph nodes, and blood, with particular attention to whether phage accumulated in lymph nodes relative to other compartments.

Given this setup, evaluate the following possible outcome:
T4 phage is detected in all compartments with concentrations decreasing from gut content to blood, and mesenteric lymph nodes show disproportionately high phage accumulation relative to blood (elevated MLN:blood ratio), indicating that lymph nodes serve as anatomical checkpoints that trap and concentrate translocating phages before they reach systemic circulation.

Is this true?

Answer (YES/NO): YES